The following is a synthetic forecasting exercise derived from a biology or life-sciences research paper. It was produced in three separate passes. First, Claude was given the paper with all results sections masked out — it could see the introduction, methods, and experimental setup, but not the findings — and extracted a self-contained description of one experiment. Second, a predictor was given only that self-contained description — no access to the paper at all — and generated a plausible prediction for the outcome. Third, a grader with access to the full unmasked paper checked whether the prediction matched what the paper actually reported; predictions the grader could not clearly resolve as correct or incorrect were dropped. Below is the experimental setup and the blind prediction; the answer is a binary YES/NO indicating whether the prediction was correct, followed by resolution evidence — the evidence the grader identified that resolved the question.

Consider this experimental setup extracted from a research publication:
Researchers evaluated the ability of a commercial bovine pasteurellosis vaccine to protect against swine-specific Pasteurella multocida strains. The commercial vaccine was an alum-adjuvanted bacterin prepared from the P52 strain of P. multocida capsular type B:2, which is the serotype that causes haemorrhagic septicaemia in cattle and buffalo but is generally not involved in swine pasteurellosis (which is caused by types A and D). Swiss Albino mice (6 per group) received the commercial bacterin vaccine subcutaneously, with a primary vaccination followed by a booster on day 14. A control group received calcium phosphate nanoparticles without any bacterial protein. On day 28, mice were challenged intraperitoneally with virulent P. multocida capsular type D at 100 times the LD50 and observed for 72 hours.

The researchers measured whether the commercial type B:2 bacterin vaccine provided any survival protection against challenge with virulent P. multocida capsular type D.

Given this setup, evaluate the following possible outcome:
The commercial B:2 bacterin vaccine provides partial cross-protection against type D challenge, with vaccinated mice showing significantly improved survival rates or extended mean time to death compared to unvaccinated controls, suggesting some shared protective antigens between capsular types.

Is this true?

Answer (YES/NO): NO